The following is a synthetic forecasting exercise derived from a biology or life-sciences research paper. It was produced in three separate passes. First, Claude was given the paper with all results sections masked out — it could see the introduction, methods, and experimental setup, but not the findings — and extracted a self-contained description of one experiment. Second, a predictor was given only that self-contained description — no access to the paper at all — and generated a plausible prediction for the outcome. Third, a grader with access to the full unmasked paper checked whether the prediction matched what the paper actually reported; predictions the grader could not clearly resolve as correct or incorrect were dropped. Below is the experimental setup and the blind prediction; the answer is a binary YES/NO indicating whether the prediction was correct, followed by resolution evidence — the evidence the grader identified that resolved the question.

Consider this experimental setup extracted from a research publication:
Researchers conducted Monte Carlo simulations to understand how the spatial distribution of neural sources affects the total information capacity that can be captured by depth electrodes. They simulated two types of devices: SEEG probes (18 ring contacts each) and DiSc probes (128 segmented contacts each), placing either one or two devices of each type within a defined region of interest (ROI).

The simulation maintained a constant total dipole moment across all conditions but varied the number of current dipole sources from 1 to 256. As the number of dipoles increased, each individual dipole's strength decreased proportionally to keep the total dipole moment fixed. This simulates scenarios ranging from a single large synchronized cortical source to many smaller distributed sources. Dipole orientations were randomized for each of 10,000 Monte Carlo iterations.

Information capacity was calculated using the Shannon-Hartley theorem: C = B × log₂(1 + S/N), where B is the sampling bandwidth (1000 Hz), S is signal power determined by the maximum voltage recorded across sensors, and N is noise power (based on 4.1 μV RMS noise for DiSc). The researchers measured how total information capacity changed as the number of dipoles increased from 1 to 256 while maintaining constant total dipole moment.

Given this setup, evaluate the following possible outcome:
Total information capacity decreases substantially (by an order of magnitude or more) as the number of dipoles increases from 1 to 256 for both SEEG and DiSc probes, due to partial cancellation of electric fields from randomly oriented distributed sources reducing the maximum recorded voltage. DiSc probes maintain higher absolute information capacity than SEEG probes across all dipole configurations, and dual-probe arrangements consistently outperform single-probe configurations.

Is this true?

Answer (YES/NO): NO